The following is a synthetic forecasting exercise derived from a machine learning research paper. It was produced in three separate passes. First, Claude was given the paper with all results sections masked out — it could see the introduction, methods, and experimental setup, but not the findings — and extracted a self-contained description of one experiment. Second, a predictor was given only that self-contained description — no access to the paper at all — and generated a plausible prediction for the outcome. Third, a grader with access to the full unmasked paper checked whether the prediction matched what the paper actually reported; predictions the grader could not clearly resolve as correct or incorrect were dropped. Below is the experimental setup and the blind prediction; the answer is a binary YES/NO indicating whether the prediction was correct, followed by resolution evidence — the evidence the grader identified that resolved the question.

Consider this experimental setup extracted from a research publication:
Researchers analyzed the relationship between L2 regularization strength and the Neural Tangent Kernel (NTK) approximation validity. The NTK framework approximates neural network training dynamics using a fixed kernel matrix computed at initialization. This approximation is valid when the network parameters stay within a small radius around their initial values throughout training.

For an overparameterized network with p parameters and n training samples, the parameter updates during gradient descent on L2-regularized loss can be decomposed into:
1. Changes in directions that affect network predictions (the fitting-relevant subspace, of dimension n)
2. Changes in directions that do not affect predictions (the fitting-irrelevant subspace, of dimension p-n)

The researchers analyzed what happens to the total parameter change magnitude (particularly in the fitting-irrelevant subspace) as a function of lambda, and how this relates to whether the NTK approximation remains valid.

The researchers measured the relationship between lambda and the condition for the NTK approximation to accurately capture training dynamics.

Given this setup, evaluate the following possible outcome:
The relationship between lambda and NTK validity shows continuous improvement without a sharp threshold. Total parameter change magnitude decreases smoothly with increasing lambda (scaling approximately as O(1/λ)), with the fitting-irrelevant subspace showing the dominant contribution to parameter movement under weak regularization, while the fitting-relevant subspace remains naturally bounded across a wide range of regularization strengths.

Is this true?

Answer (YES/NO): NO